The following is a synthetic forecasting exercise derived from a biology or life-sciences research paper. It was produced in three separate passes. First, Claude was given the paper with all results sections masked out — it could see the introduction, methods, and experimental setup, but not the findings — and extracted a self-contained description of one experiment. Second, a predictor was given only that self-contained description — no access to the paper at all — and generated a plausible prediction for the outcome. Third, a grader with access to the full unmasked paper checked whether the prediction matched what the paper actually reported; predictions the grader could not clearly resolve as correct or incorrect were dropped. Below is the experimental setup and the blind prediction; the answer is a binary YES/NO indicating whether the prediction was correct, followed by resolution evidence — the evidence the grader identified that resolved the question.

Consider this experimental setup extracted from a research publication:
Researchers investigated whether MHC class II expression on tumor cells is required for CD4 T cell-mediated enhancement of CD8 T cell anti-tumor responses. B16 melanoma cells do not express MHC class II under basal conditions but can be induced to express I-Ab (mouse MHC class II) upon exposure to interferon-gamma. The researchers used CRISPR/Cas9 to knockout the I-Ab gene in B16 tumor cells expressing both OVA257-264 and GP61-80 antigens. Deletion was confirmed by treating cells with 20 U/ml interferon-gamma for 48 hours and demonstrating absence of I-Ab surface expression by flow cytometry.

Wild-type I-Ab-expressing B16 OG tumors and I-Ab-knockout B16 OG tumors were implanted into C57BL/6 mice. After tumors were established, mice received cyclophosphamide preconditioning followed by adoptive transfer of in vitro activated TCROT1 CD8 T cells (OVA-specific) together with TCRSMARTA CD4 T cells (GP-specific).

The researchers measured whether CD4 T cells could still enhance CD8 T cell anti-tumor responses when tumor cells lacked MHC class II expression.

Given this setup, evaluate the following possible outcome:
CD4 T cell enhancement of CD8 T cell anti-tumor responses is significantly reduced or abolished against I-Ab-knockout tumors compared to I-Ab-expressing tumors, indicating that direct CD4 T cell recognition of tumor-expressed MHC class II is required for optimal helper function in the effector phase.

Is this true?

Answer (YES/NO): NO